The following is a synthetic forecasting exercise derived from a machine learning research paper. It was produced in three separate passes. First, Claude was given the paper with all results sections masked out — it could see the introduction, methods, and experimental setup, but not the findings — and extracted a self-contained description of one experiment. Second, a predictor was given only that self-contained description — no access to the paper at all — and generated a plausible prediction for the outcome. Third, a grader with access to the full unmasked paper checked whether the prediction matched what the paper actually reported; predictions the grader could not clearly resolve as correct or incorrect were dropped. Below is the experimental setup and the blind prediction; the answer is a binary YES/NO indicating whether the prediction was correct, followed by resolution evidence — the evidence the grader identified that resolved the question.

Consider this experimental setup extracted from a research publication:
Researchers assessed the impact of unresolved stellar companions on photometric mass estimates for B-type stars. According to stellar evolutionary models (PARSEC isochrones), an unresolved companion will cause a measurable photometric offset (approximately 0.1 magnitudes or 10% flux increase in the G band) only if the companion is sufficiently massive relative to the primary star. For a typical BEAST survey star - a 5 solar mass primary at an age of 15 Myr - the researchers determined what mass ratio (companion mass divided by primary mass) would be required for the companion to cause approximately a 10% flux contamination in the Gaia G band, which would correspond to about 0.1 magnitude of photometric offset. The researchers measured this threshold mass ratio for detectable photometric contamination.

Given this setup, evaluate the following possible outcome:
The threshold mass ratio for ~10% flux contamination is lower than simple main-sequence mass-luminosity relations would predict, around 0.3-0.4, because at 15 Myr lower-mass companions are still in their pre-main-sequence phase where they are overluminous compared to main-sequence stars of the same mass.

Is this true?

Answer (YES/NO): NO